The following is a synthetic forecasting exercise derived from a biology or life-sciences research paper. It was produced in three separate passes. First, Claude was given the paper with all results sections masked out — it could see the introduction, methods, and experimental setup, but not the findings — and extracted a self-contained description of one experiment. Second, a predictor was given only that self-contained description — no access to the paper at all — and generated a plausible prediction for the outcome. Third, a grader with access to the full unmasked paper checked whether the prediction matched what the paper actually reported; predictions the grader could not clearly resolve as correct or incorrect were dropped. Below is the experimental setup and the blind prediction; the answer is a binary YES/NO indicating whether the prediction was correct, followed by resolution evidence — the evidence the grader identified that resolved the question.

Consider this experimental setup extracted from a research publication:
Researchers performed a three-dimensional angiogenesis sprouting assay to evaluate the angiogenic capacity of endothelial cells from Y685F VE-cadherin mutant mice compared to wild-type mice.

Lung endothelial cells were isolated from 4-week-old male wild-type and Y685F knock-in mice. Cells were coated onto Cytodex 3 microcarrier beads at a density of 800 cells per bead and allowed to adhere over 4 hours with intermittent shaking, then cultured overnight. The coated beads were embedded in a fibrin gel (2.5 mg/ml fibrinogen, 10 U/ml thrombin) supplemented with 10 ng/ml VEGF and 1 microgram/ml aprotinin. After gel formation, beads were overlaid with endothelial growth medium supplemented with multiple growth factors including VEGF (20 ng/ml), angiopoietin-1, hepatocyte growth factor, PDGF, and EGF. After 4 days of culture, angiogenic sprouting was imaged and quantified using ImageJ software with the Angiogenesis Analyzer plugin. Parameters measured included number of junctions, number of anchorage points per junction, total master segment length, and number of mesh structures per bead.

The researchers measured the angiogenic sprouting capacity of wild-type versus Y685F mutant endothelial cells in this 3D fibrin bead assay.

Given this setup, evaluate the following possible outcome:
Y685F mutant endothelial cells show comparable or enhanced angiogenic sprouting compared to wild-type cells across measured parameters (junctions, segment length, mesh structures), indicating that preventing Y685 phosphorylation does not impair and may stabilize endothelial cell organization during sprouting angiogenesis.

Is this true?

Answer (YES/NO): NO